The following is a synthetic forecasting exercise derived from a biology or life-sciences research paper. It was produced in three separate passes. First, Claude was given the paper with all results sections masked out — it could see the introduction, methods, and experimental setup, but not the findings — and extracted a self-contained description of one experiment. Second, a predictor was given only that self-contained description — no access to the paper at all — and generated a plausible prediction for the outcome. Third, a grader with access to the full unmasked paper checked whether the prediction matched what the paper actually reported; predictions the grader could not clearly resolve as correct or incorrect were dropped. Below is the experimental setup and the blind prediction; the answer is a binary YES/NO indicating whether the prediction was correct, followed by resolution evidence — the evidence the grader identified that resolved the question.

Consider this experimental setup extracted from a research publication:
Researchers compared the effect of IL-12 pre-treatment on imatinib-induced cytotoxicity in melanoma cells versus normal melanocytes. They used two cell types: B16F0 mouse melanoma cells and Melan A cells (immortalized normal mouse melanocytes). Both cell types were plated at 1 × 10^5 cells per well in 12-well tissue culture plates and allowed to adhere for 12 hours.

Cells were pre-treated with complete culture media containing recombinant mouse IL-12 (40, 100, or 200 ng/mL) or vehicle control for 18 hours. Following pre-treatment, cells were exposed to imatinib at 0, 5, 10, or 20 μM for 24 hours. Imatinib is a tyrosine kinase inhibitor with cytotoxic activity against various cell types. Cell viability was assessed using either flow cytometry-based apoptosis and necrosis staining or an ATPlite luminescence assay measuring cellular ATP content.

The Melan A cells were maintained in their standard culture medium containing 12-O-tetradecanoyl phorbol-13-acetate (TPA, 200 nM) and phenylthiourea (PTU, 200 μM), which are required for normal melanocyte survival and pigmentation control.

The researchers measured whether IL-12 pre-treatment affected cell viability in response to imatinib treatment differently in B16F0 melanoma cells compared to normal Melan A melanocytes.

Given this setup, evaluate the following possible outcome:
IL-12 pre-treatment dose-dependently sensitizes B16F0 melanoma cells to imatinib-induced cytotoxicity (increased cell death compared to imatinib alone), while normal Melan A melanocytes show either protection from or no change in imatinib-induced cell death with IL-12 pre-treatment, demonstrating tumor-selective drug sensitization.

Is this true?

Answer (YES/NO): NO